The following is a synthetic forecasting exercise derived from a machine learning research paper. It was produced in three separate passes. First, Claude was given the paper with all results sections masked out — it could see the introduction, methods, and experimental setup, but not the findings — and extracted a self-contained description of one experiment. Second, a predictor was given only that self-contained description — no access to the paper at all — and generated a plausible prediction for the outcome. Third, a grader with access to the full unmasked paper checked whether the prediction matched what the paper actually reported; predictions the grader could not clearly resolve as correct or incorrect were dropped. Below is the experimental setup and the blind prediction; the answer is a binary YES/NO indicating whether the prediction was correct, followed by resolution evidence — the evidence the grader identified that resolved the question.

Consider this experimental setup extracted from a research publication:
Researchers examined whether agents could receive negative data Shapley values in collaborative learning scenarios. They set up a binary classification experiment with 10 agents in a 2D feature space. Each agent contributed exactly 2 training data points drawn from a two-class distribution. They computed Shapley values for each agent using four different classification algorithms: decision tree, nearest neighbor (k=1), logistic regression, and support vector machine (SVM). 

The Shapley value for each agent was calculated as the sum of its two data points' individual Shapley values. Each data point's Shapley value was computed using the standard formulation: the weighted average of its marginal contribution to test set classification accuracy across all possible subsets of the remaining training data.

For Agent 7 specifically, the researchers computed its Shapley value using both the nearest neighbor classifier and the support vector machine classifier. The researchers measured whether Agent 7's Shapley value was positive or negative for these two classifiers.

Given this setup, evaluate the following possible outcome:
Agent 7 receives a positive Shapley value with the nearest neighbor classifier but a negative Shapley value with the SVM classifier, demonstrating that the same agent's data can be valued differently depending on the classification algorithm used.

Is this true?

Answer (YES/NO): NO